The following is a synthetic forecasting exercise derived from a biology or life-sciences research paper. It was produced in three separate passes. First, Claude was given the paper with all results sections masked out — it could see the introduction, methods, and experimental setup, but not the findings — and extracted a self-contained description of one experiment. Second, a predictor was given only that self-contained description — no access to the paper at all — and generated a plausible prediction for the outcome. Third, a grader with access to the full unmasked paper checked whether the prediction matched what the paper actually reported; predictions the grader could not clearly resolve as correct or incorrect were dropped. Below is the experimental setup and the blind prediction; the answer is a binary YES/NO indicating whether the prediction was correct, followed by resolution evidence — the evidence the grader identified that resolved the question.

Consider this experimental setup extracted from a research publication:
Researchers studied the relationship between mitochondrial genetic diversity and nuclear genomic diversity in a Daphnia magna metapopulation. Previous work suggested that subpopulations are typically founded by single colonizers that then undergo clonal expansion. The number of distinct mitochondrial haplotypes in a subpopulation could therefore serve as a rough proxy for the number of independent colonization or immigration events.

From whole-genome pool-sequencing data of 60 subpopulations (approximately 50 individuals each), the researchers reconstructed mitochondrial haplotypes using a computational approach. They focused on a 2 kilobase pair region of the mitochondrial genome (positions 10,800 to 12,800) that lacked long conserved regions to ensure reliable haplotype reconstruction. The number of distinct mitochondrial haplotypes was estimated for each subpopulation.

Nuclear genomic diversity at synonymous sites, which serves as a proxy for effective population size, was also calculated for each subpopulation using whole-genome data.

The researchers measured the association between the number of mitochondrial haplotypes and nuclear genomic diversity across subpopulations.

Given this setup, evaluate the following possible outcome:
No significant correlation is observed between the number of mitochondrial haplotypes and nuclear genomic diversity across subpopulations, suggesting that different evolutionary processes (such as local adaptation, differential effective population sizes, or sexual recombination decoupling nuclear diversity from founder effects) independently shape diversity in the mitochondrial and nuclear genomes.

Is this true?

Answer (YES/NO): NO